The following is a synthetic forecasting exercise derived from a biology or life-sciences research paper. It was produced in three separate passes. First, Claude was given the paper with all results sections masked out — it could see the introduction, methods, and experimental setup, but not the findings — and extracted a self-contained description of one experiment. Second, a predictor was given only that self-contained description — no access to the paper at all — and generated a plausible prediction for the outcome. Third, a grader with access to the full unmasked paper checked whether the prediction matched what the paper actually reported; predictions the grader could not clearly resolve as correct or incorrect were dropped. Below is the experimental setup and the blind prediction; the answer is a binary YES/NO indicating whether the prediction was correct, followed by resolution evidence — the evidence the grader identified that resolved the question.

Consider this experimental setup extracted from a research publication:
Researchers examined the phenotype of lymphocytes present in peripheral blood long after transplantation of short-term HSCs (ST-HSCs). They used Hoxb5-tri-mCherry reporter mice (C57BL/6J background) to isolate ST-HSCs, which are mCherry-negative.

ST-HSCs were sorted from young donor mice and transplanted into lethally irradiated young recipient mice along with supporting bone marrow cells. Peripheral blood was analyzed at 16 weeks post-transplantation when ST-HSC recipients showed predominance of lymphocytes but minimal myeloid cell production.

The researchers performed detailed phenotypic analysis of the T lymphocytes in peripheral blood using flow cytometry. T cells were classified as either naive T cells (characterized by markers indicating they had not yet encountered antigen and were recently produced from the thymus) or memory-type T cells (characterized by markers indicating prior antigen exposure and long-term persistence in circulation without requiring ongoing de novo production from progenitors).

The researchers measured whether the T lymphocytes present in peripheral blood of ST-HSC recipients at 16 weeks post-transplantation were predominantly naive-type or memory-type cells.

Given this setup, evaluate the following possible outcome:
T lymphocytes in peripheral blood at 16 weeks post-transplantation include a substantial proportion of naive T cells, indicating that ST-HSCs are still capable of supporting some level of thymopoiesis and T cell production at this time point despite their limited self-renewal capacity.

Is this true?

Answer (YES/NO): NO